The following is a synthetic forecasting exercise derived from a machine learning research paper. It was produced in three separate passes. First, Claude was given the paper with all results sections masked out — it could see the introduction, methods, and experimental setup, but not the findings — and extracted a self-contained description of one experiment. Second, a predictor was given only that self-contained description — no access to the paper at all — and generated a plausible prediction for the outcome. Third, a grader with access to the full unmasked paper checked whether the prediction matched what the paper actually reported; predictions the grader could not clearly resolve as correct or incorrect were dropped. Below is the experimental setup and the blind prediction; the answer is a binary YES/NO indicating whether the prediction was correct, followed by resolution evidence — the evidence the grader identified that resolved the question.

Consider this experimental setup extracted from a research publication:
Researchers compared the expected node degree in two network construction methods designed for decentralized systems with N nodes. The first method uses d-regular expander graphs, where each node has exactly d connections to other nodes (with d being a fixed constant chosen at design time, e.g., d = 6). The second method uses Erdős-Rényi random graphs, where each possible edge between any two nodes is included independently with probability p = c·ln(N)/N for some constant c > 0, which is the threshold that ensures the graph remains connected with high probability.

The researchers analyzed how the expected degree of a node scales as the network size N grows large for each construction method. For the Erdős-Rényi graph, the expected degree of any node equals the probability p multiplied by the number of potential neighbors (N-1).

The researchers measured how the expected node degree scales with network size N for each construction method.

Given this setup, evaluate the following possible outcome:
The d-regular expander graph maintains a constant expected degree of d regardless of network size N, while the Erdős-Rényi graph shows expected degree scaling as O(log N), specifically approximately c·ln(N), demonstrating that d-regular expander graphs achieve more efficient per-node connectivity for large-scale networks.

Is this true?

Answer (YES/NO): YES